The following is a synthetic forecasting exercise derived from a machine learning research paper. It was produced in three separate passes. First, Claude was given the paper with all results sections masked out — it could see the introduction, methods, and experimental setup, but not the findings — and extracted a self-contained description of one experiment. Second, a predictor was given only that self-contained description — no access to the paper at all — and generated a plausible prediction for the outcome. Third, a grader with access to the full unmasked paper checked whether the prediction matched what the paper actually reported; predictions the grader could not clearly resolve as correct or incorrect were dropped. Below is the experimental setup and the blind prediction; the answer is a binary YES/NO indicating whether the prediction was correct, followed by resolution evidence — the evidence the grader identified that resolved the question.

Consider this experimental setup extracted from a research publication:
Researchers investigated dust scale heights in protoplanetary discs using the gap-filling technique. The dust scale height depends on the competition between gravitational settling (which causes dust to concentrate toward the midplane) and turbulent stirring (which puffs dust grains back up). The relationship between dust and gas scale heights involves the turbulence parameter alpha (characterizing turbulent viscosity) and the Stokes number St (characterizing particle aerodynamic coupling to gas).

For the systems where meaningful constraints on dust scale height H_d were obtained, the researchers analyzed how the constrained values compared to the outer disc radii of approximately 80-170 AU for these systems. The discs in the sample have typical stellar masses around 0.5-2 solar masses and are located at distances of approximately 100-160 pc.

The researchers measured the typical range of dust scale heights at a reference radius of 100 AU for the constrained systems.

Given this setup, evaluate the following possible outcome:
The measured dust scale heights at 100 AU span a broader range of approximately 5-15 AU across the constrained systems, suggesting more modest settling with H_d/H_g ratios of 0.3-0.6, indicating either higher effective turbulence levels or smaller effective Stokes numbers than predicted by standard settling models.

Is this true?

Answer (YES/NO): NO